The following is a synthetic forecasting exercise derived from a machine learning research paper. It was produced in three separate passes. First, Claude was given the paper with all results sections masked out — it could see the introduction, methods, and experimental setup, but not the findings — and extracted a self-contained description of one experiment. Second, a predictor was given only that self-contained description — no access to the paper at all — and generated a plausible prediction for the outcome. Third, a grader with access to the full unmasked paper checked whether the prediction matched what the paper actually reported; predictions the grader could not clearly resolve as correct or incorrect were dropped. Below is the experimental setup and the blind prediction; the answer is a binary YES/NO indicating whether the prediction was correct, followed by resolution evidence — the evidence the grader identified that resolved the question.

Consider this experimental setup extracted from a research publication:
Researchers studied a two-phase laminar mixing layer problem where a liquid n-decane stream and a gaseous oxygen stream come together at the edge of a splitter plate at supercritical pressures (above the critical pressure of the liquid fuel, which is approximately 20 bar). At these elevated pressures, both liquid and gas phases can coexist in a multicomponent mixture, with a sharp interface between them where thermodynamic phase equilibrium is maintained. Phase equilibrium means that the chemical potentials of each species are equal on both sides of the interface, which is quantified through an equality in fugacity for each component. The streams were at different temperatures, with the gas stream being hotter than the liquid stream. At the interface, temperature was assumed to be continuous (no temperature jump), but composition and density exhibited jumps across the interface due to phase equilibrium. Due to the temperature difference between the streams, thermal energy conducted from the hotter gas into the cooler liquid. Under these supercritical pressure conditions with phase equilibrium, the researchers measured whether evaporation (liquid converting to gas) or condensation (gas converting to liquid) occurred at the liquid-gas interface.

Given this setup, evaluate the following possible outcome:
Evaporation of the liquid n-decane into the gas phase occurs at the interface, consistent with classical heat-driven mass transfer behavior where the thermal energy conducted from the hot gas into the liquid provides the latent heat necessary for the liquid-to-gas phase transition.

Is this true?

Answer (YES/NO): NO